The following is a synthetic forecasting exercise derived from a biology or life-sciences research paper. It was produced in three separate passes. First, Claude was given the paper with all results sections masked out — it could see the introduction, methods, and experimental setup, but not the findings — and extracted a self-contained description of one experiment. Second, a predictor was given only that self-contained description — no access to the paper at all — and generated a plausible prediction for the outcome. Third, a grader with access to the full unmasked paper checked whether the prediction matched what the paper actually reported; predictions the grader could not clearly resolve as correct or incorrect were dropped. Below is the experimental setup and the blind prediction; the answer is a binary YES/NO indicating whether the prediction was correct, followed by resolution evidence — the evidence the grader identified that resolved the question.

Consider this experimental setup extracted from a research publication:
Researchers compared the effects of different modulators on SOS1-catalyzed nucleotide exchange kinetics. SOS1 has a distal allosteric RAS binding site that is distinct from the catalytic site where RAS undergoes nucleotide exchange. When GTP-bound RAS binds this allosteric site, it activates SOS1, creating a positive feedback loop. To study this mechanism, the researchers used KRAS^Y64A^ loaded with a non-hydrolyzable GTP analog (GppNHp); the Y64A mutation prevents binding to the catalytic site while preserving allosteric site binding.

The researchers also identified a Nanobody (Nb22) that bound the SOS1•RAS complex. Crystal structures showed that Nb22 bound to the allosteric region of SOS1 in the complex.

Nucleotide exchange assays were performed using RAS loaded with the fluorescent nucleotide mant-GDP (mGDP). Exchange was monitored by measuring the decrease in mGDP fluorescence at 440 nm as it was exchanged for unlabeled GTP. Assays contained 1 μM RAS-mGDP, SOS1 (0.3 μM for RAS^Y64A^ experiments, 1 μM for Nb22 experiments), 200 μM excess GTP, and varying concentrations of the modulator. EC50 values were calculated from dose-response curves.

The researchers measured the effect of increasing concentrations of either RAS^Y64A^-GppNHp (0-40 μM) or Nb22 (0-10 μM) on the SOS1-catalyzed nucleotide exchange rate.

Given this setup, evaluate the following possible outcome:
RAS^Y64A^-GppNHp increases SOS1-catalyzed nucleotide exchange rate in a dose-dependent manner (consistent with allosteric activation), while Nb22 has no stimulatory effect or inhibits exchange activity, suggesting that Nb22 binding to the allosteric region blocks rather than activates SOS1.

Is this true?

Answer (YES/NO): NO